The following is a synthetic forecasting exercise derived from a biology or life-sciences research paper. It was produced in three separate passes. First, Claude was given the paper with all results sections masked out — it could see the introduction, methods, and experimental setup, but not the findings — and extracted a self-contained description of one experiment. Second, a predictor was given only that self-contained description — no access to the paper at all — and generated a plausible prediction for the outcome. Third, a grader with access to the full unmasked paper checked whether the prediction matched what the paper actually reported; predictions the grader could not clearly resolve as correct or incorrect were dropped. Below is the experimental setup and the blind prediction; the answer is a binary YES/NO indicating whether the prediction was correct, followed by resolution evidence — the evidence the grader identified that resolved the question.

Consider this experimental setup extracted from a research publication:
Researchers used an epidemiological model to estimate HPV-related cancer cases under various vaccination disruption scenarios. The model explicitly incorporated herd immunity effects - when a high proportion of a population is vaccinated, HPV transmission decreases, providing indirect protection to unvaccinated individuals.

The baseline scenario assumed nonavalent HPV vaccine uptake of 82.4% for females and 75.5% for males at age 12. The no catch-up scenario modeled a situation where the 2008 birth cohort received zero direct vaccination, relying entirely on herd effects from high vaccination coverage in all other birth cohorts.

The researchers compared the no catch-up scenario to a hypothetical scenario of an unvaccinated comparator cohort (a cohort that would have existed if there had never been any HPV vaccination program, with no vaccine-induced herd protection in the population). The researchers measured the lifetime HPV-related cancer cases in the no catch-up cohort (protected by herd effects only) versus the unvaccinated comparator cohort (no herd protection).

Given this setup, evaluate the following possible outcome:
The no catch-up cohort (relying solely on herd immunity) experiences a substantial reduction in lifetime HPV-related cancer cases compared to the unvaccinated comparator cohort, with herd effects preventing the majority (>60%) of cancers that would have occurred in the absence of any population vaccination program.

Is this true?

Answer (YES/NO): NO